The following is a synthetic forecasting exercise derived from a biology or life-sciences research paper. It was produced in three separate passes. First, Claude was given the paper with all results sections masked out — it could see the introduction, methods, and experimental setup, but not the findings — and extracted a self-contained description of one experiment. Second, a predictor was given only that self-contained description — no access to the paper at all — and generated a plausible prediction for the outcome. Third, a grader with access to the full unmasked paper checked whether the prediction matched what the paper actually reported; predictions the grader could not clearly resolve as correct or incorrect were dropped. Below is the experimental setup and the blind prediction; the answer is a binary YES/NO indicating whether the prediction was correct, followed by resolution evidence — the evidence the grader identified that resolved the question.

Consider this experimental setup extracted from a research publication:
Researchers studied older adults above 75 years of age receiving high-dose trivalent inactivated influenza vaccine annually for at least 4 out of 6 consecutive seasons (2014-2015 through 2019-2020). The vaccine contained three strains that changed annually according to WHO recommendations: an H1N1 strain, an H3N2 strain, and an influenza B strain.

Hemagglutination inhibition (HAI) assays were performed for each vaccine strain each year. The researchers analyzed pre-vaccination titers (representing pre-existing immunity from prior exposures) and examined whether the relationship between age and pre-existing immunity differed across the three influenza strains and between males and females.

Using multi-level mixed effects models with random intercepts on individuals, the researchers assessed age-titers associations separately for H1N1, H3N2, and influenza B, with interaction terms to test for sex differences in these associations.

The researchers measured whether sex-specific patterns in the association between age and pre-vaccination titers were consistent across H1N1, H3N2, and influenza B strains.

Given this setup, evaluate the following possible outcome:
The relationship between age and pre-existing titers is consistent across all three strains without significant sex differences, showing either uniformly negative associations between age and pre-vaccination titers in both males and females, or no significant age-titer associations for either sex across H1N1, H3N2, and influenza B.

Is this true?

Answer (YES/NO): NO